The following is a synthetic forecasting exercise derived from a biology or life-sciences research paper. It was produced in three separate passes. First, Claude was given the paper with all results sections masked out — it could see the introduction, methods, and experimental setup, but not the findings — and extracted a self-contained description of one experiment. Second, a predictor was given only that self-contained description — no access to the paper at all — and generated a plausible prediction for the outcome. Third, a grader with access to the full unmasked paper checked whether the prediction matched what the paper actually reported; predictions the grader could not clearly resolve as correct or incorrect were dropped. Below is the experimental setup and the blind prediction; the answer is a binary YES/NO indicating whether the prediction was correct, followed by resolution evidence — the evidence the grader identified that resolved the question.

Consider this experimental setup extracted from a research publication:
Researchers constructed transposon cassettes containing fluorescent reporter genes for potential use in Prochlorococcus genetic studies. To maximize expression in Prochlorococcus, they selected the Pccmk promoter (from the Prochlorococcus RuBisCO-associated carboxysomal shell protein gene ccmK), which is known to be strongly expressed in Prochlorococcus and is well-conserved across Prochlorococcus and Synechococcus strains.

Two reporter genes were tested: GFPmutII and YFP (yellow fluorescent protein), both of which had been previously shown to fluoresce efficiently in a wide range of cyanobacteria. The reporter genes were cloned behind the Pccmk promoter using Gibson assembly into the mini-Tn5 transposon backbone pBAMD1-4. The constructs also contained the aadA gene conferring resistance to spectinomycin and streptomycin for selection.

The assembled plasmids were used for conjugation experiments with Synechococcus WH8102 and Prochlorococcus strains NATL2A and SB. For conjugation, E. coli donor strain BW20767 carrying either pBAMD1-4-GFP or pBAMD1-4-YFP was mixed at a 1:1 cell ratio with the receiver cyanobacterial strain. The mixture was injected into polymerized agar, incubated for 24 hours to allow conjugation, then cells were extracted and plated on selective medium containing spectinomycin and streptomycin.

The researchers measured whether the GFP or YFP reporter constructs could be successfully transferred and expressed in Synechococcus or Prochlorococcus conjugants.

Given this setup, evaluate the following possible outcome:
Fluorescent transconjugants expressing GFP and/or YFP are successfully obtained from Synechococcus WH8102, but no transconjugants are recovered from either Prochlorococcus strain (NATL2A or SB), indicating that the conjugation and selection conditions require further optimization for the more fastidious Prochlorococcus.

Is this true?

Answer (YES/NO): NO